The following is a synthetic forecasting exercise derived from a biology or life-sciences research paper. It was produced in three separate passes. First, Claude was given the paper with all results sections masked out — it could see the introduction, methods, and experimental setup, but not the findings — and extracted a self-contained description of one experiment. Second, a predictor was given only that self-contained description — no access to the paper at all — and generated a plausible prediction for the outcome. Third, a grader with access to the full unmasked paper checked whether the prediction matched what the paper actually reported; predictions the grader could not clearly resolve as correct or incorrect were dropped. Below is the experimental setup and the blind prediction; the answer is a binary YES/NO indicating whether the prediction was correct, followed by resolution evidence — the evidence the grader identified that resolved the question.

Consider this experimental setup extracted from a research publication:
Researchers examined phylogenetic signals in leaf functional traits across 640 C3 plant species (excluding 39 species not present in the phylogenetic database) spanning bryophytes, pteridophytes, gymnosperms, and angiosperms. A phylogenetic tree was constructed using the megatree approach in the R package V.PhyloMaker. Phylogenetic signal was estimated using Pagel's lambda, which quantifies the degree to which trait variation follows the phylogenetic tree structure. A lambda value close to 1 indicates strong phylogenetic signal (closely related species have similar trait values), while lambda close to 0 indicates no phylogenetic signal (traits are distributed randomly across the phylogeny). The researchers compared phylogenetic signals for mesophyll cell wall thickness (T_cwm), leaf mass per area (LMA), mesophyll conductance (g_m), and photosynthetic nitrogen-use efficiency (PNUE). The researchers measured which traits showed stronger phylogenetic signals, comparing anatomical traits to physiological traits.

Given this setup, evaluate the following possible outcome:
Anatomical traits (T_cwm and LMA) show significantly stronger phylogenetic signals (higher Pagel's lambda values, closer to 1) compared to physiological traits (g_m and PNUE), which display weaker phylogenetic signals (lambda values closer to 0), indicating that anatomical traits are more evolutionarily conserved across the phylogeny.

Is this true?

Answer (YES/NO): NO